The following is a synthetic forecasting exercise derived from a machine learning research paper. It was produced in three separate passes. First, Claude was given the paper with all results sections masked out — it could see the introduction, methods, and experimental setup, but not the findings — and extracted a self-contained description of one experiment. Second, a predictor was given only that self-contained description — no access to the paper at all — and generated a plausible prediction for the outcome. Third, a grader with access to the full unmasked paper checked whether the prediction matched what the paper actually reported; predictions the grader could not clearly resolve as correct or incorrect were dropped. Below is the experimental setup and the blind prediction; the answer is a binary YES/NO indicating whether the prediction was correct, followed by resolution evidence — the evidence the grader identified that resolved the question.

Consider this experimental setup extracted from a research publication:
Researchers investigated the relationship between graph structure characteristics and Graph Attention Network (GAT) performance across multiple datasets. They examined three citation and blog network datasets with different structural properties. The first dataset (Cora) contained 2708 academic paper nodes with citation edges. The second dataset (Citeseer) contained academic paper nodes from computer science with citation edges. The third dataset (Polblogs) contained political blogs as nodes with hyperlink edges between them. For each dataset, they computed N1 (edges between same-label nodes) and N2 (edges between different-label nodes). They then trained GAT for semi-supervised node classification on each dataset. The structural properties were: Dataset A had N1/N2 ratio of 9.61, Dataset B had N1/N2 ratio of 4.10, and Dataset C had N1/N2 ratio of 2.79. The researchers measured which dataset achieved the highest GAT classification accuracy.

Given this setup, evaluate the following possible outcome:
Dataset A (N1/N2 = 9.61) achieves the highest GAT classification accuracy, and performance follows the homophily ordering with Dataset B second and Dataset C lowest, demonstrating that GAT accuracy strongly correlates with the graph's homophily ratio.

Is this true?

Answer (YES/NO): YES